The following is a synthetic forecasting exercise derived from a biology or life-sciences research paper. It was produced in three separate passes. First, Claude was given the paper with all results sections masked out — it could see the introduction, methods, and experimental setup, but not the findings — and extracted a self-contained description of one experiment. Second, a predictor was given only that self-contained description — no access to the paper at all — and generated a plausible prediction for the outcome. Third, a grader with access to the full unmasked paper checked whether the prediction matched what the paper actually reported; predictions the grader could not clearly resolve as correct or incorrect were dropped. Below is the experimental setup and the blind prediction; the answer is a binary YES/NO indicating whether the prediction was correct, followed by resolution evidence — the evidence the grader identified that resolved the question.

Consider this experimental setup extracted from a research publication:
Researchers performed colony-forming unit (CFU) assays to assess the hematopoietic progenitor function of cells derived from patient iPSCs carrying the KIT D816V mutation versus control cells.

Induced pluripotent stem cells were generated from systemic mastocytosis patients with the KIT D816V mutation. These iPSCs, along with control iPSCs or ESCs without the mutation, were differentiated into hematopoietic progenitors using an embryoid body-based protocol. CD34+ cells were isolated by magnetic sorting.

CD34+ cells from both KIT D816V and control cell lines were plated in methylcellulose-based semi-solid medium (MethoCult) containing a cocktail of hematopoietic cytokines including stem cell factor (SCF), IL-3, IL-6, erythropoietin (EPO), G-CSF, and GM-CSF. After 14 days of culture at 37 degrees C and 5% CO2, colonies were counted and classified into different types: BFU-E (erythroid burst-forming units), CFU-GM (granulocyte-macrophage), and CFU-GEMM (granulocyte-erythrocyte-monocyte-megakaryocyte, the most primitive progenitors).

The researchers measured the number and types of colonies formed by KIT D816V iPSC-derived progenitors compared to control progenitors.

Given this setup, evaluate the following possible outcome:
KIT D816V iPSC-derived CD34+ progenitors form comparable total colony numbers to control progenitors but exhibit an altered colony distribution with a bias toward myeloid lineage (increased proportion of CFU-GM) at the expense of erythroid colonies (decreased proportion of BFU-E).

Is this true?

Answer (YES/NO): NO